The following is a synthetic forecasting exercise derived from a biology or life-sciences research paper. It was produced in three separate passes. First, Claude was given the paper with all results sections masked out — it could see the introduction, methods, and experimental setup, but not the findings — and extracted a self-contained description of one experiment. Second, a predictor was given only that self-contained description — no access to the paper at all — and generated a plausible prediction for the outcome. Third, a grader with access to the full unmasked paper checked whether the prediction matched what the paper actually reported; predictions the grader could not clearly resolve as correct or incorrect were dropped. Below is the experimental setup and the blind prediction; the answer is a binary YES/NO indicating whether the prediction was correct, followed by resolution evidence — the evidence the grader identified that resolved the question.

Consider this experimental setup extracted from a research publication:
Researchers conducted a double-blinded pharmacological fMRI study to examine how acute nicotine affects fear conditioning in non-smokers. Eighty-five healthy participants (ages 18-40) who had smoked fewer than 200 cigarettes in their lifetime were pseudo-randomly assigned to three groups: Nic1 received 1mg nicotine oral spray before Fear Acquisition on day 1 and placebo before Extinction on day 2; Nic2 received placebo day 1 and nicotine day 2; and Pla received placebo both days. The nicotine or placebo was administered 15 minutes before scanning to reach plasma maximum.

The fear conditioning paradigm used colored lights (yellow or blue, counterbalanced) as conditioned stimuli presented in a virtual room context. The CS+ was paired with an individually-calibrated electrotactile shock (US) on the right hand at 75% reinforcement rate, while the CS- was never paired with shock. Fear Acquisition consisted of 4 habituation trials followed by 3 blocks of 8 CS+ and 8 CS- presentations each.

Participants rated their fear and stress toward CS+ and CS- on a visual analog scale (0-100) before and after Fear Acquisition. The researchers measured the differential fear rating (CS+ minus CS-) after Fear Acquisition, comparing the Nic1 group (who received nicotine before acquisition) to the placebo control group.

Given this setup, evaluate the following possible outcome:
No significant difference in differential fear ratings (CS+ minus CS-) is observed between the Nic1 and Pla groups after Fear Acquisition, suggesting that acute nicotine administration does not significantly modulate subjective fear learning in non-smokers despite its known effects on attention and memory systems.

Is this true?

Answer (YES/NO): NO